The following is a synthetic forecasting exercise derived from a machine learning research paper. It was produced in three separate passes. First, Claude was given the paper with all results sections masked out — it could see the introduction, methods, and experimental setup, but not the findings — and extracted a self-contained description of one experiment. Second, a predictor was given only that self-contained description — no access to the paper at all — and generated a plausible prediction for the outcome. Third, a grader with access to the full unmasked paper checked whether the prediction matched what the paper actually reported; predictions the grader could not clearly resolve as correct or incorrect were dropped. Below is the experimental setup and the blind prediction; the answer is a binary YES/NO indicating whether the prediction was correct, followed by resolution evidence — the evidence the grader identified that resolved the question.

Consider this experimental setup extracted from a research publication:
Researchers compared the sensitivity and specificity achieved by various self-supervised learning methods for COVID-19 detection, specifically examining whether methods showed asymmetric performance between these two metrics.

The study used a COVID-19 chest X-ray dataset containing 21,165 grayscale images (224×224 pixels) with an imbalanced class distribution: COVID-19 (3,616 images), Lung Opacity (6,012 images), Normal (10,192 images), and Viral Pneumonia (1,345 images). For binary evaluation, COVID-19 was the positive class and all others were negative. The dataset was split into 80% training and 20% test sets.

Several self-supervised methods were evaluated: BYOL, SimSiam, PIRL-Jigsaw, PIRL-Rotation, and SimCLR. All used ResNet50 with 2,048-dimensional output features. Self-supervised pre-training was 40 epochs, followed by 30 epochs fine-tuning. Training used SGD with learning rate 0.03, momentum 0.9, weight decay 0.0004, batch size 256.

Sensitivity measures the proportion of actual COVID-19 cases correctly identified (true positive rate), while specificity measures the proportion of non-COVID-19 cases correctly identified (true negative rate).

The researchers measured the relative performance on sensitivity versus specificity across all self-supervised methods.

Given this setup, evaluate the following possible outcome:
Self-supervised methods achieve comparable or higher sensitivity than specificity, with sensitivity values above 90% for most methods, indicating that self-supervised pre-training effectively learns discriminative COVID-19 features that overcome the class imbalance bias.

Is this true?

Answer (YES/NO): NO